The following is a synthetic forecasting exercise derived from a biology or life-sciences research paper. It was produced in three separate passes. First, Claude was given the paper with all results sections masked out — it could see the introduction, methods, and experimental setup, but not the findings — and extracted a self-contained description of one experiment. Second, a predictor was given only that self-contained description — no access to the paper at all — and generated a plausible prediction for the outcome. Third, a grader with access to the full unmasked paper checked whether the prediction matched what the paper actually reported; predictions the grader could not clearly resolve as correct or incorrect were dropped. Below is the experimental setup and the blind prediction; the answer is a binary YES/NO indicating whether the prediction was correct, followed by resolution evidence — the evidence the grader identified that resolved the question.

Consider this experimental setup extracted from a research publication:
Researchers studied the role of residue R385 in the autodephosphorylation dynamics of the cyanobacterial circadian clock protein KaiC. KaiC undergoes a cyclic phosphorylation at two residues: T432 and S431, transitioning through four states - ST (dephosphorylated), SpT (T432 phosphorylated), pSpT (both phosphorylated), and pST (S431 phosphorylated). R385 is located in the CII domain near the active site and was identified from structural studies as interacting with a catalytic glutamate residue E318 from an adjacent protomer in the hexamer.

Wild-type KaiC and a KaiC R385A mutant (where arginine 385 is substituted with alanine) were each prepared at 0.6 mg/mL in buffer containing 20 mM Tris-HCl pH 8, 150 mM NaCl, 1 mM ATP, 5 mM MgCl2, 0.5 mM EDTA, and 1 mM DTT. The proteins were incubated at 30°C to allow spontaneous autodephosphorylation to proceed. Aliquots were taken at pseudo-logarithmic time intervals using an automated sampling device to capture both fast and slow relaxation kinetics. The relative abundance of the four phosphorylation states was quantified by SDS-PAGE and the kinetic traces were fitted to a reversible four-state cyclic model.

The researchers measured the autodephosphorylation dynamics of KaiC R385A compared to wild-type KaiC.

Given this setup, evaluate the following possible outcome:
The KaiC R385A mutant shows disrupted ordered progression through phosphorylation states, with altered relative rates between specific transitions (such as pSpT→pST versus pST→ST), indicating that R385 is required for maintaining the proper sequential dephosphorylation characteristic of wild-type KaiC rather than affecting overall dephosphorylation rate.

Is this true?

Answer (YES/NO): NO